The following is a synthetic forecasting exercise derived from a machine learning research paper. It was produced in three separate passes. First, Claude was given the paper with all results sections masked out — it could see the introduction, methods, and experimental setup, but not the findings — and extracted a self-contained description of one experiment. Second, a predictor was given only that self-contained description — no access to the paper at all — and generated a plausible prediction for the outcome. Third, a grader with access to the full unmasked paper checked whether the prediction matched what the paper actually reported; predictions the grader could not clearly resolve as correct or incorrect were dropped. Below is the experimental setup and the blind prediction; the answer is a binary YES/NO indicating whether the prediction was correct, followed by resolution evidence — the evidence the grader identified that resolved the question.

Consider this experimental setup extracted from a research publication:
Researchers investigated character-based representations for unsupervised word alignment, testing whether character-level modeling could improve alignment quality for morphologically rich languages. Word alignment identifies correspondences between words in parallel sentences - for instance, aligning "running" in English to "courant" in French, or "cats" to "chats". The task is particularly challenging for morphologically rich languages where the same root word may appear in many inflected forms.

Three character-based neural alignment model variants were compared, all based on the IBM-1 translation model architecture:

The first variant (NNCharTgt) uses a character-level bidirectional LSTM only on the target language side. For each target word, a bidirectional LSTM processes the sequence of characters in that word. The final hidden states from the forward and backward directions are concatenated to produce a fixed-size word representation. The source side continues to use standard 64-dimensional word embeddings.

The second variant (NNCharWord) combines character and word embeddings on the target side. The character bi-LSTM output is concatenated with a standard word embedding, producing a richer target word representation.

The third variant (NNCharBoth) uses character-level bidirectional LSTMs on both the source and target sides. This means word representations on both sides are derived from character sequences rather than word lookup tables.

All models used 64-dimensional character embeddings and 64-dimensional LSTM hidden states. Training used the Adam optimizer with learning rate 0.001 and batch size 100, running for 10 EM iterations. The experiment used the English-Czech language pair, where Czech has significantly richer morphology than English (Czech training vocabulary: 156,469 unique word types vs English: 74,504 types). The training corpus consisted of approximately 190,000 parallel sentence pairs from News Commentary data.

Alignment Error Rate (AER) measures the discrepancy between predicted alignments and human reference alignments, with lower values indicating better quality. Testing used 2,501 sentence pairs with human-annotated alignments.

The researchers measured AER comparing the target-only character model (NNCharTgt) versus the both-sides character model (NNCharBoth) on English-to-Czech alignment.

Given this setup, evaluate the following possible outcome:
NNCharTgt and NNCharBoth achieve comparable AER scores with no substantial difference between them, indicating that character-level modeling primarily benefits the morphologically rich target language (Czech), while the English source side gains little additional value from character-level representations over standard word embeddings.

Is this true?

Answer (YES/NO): NO